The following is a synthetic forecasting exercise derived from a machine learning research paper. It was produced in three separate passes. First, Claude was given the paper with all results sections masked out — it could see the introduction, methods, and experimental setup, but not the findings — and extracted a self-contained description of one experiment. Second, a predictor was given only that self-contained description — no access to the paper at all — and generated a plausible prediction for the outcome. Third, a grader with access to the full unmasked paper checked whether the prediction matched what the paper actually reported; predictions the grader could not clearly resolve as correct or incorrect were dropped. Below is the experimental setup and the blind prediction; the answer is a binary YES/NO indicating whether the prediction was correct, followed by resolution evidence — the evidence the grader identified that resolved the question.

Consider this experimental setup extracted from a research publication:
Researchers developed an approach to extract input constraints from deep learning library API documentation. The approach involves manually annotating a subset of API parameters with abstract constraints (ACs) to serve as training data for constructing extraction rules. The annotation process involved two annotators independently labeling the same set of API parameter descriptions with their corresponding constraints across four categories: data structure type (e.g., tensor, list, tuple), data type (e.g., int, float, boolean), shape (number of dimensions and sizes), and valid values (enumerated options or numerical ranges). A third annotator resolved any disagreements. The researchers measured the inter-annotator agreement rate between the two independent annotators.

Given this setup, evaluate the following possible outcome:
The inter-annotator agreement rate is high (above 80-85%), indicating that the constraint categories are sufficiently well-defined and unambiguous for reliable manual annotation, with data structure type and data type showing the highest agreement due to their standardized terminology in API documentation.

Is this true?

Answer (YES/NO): YES